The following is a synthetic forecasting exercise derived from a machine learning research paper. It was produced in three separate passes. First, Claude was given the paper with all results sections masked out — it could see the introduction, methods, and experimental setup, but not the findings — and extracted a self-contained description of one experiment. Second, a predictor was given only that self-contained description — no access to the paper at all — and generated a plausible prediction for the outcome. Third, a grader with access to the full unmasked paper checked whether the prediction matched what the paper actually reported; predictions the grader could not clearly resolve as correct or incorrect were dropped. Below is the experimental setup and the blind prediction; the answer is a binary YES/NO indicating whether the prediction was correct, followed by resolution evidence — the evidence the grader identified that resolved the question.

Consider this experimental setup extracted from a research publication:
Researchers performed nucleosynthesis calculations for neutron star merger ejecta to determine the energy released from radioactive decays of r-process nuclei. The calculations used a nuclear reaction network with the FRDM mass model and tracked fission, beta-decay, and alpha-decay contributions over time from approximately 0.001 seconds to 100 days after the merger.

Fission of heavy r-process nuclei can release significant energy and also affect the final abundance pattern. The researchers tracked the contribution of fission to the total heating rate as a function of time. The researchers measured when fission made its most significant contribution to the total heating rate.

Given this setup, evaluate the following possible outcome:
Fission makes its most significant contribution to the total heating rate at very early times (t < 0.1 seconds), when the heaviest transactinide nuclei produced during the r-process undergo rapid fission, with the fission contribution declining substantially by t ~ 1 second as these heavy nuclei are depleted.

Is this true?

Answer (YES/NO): NO